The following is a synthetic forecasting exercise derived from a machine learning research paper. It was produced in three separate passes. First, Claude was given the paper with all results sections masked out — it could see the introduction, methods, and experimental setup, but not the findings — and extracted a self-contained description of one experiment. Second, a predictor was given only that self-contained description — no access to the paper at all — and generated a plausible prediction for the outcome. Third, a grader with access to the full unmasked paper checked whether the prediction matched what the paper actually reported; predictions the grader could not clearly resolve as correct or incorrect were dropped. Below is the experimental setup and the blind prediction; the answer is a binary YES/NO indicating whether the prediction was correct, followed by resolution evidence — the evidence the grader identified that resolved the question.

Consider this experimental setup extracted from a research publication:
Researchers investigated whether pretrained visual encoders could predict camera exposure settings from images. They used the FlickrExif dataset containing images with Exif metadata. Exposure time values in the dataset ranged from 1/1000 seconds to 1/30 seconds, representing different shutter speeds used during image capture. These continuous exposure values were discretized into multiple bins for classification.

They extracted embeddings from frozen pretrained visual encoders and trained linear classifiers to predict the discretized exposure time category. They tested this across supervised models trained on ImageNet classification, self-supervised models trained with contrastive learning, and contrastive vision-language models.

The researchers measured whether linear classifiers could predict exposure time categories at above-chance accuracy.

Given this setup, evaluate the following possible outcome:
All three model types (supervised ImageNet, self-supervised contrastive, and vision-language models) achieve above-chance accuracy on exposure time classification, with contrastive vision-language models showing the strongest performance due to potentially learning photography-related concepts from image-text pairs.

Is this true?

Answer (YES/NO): NO